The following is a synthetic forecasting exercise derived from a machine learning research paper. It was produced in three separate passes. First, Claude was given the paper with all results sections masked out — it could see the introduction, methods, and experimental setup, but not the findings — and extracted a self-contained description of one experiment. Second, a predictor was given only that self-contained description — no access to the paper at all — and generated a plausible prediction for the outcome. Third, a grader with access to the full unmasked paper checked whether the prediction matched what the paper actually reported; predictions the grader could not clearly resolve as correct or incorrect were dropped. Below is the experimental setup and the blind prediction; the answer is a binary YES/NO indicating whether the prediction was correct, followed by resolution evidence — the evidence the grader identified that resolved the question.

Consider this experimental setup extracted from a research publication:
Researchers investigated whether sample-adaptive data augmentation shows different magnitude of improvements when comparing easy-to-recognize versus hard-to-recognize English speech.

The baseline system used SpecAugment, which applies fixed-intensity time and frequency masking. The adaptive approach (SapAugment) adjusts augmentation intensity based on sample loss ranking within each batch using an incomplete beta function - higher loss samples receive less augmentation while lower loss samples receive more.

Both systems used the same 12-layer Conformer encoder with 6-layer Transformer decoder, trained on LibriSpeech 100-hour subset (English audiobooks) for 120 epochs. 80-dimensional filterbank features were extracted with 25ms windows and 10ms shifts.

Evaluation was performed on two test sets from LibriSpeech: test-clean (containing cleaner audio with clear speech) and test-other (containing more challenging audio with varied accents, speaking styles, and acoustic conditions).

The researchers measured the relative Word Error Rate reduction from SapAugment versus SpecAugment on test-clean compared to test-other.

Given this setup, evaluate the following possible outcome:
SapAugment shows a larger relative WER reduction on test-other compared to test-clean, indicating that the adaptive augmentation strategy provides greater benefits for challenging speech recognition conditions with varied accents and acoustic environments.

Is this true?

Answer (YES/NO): YES